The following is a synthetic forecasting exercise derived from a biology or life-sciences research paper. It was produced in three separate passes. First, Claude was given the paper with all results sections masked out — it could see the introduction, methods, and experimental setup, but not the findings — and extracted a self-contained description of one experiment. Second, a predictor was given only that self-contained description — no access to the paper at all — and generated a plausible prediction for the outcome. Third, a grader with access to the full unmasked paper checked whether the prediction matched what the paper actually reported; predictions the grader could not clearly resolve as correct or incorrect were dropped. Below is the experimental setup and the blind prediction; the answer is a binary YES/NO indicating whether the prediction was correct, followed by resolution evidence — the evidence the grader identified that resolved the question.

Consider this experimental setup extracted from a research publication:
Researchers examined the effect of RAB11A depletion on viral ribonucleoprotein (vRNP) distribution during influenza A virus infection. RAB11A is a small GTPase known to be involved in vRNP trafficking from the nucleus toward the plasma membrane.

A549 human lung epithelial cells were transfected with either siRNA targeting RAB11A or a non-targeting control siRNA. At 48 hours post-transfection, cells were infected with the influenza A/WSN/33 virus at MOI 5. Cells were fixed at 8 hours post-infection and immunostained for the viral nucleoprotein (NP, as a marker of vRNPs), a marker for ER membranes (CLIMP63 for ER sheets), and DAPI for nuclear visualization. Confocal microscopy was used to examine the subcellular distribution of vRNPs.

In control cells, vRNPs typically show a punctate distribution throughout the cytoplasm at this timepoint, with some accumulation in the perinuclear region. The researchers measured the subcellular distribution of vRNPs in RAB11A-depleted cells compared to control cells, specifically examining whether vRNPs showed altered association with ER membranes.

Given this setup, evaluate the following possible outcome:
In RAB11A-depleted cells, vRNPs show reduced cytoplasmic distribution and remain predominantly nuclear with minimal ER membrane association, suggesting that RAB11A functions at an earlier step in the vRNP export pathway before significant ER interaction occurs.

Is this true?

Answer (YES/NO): NO